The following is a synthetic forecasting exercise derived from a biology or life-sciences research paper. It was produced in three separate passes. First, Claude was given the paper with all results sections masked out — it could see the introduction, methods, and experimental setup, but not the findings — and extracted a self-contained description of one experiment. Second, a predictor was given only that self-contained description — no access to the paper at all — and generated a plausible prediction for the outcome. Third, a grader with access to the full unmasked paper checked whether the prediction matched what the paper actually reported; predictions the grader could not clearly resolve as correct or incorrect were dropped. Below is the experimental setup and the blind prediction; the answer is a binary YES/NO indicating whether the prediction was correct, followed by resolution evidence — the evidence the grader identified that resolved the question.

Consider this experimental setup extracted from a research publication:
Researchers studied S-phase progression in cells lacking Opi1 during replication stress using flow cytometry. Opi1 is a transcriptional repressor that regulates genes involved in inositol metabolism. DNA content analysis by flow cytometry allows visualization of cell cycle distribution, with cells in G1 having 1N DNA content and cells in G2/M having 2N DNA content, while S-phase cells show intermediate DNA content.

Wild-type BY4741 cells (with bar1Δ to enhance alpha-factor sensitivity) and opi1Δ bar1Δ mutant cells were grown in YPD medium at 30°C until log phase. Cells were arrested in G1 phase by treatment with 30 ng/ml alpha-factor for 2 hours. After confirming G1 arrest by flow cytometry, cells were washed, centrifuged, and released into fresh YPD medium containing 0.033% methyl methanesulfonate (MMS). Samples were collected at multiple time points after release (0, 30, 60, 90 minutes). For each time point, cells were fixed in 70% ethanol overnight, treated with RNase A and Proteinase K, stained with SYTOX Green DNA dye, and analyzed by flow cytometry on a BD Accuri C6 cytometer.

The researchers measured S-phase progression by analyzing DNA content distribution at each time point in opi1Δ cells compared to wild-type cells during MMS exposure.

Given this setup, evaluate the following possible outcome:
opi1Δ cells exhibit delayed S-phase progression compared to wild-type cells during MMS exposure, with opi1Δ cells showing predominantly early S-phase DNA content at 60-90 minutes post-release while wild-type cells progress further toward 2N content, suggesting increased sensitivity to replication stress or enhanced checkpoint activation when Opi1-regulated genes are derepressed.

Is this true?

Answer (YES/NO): NO